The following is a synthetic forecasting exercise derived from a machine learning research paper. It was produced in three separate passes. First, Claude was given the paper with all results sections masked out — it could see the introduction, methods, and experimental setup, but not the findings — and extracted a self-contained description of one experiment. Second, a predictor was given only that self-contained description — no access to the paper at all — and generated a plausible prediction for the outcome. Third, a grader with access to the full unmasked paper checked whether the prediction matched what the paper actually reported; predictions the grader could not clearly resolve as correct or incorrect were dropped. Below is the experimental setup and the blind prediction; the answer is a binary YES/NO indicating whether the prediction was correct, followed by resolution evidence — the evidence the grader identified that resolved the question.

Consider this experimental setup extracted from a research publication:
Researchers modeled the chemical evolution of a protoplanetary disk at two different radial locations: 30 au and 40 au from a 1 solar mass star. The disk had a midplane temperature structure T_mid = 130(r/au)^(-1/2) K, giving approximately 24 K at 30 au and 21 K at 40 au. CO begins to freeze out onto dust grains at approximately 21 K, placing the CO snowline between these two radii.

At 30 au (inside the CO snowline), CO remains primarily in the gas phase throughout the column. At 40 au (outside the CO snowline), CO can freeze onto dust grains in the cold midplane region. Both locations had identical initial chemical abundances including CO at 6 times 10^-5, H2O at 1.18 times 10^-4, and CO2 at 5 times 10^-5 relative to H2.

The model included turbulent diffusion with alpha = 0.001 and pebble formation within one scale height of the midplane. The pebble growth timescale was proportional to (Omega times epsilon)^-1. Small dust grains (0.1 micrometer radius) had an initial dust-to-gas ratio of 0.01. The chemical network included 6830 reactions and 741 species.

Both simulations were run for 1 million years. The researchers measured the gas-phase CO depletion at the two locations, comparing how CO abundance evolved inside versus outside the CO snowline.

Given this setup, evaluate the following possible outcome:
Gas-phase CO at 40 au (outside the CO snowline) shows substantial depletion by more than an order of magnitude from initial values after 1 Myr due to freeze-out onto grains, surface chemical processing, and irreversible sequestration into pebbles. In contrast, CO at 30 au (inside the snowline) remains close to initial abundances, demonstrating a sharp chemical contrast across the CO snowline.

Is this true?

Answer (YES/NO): YES